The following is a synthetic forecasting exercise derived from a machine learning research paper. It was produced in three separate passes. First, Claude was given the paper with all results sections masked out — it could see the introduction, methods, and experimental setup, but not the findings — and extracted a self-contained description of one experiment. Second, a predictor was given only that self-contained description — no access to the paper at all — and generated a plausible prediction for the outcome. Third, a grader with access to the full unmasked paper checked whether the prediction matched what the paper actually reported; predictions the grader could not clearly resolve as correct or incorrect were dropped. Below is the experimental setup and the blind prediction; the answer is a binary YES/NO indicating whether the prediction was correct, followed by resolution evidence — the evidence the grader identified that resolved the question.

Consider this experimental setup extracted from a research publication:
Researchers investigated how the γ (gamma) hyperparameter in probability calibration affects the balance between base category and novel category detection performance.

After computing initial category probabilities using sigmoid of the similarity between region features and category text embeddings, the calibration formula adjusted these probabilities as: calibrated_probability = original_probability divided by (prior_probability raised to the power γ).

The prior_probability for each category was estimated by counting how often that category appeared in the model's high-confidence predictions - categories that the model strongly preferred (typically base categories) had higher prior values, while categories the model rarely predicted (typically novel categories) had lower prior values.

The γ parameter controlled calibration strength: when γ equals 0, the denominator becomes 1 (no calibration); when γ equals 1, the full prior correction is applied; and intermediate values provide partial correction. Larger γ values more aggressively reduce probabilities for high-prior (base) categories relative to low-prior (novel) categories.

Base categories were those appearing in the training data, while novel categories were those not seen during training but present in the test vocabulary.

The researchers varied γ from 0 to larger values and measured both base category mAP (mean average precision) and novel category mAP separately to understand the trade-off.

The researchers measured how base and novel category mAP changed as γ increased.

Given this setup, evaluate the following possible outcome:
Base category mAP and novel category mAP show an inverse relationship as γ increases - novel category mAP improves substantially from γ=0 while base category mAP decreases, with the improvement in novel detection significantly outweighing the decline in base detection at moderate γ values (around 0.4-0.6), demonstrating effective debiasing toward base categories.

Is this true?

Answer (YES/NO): NO